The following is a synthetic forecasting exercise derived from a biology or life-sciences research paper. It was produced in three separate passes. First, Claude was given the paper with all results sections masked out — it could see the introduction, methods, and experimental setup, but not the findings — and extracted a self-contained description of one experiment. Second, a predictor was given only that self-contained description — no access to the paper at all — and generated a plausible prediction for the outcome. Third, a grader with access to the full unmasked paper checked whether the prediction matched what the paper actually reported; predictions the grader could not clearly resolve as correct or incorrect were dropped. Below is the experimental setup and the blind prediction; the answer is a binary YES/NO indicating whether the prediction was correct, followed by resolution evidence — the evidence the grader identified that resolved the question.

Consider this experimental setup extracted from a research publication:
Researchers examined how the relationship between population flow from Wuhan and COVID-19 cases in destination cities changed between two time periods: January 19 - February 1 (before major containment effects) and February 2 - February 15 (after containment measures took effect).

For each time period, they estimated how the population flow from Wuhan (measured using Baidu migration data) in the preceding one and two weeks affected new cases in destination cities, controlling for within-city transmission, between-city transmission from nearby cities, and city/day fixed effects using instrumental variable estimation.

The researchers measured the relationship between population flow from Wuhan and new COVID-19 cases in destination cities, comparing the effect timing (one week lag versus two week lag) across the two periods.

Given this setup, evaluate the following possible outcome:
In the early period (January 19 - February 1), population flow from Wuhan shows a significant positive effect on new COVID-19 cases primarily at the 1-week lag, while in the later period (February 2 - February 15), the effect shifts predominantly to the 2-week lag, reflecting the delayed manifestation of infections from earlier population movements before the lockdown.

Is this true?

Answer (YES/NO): YES